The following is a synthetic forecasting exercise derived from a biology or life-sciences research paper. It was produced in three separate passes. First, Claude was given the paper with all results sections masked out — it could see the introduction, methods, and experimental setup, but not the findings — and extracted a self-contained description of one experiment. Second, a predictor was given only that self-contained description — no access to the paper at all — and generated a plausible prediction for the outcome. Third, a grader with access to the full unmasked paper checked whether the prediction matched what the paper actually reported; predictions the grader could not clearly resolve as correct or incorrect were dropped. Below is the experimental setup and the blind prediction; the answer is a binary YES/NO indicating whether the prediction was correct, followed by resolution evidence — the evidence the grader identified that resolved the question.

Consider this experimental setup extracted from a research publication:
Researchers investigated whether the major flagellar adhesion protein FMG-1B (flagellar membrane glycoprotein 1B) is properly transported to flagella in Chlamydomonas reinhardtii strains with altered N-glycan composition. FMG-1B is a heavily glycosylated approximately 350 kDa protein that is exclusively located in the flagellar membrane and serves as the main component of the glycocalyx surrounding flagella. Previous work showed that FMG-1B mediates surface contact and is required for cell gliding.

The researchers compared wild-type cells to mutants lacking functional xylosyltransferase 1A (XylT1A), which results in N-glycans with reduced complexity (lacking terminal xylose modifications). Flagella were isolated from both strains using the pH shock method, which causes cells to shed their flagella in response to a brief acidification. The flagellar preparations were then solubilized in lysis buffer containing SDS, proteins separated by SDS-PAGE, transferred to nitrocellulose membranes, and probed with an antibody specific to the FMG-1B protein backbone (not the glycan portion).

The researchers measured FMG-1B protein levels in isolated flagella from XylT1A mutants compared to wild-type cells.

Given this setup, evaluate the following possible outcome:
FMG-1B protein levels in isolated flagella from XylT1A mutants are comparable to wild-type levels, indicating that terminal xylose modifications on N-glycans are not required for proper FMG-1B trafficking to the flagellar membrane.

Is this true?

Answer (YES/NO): YES